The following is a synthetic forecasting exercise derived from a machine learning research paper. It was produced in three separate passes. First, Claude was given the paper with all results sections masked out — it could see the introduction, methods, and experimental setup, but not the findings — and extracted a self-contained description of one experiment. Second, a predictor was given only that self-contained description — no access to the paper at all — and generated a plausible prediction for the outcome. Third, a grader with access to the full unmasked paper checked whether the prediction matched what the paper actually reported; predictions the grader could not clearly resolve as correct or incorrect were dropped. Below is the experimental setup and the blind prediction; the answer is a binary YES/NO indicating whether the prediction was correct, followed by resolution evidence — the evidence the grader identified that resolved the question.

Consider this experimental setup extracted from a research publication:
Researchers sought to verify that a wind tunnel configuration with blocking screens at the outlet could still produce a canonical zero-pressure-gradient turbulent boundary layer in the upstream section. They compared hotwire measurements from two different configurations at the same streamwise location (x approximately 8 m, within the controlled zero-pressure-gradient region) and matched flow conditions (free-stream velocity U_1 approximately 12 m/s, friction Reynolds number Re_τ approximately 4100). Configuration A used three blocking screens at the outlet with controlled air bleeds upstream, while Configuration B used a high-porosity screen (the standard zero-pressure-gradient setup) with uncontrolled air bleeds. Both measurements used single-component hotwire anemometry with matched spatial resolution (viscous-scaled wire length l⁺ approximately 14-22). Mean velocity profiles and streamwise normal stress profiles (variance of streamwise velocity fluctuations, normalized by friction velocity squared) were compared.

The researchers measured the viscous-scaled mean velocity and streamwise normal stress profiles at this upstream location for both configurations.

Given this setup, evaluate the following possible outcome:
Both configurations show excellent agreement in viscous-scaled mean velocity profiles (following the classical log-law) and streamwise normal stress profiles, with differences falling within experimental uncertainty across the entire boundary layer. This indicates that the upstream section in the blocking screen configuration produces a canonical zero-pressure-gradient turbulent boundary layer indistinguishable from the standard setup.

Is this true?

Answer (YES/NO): NO